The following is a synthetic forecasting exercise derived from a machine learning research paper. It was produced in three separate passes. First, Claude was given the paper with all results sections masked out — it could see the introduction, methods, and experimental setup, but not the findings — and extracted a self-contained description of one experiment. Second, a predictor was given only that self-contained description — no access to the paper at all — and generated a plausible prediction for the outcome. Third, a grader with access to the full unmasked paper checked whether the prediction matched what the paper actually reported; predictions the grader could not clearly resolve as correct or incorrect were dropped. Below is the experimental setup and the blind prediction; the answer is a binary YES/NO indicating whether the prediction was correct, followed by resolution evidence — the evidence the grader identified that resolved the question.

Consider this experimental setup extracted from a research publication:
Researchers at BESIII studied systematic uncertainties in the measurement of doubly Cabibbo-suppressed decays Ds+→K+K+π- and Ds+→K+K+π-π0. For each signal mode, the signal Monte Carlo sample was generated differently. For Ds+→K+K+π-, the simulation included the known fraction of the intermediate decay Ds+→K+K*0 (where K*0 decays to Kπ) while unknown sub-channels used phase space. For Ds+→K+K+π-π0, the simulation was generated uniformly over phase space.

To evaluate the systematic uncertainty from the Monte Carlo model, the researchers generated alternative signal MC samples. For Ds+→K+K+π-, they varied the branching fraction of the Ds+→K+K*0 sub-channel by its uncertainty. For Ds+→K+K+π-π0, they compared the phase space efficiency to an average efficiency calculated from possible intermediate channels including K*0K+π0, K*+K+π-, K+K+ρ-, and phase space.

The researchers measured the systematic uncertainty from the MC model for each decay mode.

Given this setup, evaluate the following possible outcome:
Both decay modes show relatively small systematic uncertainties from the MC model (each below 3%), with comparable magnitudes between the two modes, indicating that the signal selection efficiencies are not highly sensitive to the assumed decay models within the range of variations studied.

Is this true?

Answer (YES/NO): NO